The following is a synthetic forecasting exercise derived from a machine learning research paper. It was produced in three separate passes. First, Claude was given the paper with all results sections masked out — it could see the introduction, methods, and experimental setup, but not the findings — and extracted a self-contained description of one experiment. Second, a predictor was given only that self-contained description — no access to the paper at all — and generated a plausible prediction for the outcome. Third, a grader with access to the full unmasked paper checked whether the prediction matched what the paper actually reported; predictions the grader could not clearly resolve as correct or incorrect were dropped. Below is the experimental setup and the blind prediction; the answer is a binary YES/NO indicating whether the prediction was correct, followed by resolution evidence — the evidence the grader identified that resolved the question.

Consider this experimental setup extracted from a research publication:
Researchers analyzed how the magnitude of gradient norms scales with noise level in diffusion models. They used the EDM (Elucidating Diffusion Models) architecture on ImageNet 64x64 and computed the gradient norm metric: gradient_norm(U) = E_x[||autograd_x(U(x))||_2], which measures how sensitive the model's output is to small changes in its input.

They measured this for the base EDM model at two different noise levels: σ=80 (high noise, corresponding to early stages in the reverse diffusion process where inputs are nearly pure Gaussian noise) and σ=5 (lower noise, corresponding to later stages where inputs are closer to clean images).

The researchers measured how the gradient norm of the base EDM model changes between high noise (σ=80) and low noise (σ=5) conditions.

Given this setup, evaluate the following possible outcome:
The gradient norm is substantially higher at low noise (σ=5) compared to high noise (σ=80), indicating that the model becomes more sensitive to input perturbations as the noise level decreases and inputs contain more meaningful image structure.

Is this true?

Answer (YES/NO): YES